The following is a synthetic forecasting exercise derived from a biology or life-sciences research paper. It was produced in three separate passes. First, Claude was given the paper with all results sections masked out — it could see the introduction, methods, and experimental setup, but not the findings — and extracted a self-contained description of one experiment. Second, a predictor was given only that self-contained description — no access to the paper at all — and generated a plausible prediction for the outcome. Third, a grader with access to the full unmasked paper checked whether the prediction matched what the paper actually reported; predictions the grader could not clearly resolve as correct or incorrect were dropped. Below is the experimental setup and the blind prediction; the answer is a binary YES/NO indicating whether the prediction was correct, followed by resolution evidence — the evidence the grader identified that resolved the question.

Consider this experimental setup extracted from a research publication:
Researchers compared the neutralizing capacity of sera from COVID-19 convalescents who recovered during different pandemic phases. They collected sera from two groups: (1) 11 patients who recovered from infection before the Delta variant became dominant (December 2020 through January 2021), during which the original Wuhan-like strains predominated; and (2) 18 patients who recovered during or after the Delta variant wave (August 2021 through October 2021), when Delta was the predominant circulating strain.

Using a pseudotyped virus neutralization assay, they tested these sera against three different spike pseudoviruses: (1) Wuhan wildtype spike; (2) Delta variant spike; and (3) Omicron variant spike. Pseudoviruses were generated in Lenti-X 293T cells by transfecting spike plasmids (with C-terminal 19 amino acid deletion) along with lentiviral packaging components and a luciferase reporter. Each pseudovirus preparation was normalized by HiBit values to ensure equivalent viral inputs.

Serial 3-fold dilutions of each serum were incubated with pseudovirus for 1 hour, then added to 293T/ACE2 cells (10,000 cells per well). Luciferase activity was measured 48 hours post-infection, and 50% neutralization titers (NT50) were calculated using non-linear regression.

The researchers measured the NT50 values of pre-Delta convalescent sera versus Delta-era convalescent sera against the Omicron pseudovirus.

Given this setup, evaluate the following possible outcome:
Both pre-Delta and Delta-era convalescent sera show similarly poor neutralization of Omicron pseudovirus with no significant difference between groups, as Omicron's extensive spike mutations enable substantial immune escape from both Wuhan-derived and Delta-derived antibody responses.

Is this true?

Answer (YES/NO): NO